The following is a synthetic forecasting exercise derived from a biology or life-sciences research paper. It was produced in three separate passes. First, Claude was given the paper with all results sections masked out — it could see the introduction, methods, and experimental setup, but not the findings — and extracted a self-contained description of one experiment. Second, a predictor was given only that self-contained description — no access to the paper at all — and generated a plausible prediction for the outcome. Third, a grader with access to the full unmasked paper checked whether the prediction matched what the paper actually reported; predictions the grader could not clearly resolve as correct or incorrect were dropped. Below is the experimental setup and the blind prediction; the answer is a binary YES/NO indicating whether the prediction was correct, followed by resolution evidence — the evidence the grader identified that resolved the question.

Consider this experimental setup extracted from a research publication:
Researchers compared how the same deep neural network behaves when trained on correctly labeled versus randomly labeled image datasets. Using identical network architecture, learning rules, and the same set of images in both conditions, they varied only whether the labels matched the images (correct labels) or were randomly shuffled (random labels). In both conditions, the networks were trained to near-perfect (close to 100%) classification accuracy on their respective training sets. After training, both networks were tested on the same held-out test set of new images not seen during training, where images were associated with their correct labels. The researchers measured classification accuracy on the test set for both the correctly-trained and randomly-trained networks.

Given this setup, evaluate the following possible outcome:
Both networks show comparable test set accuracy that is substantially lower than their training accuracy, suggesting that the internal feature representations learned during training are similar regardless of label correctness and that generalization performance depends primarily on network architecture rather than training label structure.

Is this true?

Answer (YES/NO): NO